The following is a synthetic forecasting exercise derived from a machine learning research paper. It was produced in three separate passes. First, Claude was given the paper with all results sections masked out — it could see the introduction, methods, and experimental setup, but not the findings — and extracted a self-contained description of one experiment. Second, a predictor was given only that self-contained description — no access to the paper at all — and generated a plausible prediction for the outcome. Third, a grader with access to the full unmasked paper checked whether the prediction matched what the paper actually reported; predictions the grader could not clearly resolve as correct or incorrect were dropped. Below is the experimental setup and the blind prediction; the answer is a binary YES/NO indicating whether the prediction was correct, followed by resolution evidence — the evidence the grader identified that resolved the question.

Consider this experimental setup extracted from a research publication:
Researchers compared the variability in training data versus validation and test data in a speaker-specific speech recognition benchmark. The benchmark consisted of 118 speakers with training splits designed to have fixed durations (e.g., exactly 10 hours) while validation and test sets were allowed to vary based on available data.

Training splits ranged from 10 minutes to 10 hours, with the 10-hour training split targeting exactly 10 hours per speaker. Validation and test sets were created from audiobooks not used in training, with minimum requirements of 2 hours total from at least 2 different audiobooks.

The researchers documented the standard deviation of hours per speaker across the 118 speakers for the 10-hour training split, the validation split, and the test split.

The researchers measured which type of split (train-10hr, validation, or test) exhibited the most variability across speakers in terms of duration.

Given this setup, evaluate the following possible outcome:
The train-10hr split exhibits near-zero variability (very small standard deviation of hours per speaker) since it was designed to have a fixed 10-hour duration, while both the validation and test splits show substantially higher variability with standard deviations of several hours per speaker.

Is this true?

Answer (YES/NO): NO